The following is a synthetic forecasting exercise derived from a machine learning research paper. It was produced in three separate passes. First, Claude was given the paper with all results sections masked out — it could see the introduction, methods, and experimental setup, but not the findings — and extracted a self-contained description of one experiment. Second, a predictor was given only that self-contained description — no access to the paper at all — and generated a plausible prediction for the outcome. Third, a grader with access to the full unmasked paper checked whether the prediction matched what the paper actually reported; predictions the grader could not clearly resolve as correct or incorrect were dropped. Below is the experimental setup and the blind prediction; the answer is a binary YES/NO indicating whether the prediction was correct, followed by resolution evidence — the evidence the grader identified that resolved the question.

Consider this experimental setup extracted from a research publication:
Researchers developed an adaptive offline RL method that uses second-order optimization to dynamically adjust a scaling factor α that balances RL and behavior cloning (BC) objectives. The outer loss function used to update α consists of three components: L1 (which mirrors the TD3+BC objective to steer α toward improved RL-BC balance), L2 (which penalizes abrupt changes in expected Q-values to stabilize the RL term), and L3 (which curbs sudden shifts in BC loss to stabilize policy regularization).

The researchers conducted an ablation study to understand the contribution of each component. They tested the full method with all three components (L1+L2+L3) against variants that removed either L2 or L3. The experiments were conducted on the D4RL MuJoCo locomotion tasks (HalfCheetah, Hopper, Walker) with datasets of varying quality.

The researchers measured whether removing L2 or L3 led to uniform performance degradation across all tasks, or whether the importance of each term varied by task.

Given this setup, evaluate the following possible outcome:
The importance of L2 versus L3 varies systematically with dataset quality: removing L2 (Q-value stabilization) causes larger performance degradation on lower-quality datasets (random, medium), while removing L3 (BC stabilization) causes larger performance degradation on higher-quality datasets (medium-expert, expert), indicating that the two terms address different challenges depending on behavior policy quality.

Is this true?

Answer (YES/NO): NO